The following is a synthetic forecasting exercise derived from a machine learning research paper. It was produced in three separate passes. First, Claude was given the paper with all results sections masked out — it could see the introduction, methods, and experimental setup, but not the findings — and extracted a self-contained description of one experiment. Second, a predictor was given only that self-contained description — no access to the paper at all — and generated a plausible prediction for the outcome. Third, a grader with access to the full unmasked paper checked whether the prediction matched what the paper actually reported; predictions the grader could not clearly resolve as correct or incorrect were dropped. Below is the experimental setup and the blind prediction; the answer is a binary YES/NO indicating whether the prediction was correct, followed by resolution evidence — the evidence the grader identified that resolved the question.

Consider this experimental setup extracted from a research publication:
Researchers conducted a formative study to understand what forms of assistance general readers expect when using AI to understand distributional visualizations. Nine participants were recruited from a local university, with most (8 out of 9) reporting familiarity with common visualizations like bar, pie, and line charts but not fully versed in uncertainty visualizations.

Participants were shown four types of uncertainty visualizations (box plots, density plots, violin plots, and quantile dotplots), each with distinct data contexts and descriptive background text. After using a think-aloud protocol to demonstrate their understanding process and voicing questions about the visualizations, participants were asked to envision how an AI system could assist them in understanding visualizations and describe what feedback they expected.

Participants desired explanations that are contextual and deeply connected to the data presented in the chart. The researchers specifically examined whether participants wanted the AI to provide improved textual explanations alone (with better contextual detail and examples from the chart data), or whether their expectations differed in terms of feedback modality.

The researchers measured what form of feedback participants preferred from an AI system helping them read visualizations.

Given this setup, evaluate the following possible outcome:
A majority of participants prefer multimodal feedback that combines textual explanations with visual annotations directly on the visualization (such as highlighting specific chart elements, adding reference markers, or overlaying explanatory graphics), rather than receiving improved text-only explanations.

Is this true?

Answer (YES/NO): YES